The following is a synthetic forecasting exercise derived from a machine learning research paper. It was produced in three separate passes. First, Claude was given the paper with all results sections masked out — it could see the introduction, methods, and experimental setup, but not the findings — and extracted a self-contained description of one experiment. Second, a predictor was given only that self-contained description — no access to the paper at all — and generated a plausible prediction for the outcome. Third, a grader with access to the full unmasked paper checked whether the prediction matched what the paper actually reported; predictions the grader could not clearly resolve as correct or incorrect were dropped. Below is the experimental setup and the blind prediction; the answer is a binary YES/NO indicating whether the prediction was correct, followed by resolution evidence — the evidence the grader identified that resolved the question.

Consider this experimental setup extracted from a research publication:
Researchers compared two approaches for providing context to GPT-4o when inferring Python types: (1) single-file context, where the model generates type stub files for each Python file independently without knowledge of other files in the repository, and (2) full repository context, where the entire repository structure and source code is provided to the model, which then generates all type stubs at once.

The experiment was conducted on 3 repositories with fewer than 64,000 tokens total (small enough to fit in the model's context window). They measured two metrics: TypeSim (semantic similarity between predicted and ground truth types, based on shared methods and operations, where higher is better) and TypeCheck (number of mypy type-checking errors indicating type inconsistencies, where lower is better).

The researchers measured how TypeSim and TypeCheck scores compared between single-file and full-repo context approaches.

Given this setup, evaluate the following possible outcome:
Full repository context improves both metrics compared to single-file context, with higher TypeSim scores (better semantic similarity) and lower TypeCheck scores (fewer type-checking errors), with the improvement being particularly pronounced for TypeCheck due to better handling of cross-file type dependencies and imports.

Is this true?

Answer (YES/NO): NO